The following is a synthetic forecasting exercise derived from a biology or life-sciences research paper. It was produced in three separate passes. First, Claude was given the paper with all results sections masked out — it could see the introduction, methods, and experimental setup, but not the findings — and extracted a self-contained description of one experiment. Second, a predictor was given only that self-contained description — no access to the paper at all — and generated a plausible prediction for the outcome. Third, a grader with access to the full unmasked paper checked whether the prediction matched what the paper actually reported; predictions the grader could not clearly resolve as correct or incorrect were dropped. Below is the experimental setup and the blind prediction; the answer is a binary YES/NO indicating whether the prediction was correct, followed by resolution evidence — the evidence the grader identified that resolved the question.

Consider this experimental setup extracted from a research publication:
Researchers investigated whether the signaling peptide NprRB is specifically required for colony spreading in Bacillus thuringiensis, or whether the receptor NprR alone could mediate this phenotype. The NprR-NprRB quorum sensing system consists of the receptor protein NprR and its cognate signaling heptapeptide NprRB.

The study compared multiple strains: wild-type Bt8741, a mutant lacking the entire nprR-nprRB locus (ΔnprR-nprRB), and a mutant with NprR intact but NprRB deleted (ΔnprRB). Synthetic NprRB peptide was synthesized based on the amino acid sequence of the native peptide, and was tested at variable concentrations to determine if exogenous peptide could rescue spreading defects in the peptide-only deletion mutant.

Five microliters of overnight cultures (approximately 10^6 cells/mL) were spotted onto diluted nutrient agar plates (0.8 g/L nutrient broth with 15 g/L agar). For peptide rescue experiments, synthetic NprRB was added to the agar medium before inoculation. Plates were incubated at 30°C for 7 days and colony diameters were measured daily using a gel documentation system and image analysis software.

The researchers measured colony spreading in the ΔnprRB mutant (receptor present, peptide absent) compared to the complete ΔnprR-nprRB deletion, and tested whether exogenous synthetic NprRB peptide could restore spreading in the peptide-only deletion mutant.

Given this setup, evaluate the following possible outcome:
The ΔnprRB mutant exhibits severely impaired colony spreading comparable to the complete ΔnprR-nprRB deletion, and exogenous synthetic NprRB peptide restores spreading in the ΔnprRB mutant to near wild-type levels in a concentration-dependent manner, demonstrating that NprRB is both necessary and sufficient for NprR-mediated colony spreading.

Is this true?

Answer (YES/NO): NO